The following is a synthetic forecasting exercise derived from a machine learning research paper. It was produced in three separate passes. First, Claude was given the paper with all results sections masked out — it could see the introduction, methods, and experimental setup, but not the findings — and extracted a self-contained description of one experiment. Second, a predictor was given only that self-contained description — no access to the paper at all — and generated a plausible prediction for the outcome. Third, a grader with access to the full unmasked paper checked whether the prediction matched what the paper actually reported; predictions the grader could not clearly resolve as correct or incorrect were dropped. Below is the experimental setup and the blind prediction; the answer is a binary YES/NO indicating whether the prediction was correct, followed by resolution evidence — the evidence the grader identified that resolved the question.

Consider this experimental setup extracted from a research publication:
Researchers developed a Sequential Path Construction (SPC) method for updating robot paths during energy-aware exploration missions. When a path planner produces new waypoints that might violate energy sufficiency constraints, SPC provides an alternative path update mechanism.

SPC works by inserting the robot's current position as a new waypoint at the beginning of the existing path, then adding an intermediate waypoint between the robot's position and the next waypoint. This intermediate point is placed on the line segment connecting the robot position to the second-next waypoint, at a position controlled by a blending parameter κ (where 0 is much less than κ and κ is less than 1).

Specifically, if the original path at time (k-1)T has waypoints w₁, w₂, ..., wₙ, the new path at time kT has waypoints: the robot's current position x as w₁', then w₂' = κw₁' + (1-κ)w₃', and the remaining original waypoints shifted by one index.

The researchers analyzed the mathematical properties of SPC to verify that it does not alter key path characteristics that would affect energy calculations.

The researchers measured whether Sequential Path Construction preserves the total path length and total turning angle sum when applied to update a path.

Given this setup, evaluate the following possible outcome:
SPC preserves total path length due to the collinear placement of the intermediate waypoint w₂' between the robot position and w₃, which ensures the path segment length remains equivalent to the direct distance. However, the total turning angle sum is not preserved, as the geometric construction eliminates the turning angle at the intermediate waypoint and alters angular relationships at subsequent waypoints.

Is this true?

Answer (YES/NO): NO